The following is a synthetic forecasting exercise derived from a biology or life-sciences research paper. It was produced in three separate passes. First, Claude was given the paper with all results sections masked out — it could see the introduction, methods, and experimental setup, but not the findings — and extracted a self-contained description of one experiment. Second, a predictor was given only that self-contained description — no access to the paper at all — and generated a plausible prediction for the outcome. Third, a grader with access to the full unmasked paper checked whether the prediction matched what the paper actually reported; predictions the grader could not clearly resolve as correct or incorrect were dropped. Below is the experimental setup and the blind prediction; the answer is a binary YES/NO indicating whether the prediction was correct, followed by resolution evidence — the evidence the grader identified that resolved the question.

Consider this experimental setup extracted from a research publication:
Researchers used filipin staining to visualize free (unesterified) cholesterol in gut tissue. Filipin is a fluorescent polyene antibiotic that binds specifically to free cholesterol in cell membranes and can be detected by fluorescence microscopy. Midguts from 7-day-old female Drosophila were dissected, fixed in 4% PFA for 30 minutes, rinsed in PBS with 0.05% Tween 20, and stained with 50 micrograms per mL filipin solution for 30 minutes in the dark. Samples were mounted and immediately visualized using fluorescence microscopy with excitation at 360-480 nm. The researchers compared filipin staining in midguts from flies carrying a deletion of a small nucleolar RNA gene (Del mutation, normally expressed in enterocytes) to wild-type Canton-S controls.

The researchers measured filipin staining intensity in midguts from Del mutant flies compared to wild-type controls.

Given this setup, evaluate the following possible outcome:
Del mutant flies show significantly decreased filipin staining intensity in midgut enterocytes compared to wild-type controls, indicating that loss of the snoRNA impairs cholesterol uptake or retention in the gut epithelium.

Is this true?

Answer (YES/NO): YES